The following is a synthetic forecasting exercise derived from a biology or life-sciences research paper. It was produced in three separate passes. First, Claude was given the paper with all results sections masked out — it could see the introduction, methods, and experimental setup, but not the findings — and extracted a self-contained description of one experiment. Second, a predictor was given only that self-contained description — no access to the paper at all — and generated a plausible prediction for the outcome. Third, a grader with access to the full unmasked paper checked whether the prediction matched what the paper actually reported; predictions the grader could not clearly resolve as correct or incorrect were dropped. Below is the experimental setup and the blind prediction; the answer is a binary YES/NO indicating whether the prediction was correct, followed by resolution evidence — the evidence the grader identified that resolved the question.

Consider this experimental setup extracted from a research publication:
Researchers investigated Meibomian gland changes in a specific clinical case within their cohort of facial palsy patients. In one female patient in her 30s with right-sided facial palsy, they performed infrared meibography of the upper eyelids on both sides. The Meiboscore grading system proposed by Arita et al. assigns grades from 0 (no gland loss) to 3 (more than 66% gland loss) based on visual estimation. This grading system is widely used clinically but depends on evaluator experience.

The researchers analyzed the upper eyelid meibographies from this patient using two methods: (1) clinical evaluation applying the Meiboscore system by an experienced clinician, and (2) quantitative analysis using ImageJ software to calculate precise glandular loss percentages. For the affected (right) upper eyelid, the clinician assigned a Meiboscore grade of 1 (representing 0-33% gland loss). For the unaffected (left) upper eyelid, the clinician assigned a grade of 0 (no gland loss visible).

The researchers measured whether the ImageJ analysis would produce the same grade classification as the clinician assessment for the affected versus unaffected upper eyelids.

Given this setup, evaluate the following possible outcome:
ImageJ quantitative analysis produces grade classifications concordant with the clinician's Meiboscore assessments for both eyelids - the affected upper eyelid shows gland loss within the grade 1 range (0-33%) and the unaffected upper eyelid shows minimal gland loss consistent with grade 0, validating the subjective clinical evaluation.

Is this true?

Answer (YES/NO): NO